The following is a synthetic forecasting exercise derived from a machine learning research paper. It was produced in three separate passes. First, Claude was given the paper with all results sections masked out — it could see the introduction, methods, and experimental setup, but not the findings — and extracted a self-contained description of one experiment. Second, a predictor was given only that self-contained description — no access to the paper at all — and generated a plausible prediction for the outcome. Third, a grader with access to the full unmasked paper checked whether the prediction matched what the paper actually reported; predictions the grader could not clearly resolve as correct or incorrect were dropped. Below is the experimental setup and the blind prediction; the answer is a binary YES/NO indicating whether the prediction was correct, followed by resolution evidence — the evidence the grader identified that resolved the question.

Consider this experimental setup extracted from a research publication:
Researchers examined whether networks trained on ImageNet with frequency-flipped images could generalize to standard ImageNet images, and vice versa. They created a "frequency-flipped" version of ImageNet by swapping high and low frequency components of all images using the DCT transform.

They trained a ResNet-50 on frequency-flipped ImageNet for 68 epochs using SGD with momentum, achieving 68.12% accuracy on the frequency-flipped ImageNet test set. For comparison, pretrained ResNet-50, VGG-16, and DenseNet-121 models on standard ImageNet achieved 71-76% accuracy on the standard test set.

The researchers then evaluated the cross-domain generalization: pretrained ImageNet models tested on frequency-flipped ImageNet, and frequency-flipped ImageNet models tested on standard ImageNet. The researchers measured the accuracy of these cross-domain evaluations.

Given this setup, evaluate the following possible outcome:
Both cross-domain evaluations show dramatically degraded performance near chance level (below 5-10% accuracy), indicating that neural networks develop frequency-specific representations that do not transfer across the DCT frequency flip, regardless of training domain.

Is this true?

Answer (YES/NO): YES